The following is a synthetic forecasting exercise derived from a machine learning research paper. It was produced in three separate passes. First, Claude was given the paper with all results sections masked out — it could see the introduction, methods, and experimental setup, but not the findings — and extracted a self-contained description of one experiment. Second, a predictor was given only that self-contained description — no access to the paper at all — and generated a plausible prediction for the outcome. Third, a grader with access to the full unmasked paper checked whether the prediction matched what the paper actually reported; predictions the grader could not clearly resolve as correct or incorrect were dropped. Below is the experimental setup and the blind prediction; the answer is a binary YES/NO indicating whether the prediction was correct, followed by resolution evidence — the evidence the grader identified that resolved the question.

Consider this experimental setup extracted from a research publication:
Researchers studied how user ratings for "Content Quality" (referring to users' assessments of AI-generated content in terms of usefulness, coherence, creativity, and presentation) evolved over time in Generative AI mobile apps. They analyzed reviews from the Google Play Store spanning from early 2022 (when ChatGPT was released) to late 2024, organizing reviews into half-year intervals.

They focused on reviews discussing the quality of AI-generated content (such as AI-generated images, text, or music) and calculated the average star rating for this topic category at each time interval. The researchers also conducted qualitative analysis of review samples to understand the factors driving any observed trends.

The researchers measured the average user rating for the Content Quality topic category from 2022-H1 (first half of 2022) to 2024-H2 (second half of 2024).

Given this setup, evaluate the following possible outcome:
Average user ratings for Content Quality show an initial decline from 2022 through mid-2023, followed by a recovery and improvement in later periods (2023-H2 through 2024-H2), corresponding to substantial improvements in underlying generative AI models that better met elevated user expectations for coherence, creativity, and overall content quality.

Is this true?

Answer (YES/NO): NO